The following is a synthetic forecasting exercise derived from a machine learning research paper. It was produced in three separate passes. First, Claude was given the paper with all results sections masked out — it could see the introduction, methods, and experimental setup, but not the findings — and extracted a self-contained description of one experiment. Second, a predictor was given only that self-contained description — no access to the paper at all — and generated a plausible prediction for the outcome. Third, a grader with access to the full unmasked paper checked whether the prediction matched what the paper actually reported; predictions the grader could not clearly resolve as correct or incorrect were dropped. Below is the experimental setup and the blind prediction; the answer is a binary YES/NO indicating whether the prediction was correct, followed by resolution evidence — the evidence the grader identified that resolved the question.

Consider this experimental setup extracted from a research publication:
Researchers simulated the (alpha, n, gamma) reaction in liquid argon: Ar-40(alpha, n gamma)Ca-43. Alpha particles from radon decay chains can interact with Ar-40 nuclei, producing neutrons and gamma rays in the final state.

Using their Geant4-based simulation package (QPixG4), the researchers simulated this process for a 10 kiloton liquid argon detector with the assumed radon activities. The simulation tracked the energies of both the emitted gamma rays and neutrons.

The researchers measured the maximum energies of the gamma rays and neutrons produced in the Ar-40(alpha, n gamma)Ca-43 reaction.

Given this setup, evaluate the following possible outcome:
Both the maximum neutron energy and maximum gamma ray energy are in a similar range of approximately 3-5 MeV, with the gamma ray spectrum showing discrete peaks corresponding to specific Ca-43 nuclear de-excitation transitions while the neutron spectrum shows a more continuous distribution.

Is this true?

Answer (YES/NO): NO